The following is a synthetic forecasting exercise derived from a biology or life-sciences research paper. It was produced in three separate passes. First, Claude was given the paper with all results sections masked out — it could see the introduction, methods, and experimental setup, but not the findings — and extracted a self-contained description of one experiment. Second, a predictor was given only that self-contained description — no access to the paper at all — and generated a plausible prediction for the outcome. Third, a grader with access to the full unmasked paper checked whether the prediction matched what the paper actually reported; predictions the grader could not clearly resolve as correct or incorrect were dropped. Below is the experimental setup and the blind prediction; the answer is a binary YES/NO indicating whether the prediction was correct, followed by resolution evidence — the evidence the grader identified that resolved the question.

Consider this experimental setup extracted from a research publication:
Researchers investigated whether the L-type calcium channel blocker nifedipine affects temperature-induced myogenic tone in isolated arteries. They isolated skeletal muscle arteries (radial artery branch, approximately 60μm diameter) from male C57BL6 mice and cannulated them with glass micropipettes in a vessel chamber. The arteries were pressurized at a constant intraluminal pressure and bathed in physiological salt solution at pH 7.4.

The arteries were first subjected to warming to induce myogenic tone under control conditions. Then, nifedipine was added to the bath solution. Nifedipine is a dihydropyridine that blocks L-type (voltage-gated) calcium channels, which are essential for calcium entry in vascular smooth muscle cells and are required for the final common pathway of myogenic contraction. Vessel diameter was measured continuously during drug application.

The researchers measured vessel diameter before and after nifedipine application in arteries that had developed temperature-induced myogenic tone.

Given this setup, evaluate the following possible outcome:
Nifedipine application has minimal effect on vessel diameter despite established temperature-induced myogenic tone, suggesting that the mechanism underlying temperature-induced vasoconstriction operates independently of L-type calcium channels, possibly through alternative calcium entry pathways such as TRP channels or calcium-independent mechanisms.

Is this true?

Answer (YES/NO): NO